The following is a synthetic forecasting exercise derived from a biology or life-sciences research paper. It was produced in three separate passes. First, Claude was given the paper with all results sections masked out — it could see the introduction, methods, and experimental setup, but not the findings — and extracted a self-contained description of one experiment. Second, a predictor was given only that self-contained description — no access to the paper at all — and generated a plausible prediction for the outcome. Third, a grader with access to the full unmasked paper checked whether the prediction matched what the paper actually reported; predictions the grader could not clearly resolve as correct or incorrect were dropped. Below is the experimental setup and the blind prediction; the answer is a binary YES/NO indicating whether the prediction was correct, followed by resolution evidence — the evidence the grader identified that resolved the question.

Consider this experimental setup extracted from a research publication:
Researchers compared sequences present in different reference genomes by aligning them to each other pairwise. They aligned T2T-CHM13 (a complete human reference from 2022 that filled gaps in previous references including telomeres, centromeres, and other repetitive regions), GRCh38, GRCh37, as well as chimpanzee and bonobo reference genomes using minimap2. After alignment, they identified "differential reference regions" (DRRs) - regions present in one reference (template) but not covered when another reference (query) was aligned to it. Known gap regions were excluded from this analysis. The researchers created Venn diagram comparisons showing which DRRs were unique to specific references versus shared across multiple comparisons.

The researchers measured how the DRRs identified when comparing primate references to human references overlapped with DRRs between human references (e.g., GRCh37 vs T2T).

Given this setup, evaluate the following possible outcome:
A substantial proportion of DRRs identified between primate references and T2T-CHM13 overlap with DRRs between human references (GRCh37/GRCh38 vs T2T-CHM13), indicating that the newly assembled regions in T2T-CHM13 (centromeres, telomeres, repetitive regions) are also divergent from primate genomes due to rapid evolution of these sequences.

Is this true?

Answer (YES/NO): YES